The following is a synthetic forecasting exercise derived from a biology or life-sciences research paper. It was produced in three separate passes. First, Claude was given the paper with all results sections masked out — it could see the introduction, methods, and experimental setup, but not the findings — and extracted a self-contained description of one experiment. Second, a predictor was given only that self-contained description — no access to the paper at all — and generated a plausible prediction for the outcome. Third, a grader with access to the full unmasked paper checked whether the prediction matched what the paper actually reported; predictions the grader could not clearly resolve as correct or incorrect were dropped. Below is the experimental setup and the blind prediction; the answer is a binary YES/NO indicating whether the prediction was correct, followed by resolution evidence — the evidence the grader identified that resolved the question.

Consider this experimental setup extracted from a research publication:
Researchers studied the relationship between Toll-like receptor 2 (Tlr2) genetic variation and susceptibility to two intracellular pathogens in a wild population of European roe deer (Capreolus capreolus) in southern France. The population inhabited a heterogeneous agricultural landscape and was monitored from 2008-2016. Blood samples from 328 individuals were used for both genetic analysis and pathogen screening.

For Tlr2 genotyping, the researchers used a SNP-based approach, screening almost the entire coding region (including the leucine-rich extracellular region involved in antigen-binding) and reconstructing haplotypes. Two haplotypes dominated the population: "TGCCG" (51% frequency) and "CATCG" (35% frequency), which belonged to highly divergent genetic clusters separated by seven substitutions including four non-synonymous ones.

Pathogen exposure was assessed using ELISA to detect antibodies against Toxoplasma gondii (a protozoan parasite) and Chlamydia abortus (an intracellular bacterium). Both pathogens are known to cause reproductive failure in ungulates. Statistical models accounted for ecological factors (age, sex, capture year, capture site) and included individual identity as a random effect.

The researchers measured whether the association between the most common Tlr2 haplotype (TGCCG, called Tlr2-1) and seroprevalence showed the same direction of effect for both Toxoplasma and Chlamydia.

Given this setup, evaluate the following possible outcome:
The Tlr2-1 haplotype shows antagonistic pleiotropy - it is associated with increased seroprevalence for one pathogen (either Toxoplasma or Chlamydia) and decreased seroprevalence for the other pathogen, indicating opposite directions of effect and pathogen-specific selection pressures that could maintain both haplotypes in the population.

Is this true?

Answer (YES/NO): YES